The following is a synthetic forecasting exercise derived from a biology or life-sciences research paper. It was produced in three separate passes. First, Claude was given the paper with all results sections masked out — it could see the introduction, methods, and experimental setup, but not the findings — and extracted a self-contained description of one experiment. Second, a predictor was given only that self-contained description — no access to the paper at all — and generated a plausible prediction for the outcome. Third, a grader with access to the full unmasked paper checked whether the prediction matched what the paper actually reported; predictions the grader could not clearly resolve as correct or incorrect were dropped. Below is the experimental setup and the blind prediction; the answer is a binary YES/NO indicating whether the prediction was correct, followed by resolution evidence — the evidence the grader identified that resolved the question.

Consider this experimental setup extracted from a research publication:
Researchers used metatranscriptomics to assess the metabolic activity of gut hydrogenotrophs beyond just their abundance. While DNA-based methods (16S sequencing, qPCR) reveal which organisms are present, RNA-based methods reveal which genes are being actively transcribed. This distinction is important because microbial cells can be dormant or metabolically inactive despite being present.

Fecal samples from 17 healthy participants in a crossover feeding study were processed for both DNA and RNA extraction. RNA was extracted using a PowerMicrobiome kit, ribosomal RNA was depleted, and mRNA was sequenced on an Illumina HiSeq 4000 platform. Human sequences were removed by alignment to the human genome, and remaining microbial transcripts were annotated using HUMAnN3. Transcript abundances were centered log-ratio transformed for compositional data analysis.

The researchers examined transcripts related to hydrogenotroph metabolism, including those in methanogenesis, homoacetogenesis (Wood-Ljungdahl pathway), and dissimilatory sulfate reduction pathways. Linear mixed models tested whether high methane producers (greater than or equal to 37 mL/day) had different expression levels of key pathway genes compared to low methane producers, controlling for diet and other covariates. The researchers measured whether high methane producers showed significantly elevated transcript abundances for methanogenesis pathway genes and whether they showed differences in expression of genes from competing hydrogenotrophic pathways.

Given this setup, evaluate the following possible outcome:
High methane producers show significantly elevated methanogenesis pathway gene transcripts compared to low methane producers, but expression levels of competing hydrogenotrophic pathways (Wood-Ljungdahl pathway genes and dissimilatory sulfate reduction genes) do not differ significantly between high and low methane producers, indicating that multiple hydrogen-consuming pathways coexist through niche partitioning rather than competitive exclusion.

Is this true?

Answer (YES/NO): YES